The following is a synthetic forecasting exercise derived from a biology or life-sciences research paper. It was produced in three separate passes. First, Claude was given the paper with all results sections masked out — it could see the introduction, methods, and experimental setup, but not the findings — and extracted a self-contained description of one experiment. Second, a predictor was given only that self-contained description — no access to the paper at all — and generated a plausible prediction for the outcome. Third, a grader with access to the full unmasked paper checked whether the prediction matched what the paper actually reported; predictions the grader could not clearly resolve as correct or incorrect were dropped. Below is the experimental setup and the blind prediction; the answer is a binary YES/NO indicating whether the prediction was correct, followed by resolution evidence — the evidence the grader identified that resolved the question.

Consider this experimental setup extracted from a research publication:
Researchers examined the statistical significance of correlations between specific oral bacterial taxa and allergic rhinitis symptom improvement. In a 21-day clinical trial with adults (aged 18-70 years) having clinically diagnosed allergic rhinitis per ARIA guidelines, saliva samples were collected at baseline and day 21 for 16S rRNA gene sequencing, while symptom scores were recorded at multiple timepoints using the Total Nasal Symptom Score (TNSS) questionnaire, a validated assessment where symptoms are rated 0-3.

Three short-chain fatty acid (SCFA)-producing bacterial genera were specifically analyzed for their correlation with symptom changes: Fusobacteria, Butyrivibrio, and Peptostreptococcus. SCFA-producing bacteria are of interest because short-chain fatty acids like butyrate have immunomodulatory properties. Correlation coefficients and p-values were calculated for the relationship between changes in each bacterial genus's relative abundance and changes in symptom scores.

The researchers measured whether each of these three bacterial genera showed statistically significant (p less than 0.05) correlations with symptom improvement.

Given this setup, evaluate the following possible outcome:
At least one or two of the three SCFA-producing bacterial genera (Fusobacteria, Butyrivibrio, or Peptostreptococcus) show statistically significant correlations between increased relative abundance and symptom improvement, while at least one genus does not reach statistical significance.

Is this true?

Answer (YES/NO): NO